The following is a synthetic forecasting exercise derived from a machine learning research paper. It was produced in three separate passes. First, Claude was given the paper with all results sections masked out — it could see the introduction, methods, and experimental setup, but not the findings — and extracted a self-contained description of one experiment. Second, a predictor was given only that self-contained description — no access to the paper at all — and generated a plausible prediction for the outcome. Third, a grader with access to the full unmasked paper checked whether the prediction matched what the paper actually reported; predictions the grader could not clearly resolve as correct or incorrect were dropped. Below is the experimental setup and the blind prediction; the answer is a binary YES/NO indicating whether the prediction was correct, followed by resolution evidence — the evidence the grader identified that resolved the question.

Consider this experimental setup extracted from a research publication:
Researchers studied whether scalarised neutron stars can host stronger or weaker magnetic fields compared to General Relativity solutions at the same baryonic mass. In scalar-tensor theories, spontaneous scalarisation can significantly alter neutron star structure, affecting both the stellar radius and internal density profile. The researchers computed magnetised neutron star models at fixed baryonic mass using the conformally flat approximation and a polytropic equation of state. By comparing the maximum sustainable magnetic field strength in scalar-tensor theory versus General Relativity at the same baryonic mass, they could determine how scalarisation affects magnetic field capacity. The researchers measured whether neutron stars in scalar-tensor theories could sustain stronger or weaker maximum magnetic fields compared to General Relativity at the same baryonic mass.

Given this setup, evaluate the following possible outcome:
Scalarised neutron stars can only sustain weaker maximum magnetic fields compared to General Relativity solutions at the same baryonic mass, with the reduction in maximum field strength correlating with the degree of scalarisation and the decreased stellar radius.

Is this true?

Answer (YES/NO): NO